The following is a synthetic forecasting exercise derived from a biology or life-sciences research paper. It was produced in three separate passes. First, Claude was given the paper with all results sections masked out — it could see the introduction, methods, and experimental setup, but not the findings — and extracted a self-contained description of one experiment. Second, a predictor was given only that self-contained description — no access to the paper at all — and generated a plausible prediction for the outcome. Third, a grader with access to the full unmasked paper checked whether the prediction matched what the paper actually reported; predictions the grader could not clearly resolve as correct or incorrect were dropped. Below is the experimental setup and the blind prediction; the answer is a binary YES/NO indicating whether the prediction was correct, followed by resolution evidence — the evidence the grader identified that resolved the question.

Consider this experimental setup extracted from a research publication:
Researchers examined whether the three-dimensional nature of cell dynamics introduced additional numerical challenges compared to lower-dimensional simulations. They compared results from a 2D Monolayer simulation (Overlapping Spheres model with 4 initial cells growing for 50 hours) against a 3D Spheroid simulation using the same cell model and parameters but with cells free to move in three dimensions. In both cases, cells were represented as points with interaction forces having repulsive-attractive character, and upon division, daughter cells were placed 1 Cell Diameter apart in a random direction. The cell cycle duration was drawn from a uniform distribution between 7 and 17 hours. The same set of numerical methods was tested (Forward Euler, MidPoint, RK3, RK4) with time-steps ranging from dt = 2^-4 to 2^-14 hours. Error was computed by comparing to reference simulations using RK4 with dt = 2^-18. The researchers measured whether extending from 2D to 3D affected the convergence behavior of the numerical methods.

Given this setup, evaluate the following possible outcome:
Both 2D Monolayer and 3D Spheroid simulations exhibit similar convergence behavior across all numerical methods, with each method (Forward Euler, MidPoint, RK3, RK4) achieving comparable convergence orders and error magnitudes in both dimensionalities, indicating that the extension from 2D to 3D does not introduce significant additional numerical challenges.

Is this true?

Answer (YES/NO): NO